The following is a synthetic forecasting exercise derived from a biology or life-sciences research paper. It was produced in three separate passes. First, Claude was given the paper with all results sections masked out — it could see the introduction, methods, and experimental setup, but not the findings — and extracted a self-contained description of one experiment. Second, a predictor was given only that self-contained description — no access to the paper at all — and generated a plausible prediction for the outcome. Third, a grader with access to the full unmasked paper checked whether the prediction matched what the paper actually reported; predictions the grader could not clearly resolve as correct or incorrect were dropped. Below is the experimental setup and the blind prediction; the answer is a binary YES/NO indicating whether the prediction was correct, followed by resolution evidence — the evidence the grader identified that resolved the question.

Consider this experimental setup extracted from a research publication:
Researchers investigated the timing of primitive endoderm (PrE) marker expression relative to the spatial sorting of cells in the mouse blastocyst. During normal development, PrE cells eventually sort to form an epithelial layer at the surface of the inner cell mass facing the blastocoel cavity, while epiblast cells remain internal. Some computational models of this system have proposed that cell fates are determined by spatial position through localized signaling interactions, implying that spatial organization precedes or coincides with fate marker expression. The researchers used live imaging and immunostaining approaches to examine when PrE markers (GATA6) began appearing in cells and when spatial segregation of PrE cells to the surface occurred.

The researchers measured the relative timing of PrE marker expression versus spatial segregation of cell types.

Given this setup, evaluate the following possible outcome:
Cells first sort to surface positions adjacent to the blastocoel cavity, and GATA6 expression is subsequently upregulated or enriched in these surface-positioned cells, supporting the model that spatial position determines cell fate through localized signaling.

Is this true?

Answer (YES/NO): NO